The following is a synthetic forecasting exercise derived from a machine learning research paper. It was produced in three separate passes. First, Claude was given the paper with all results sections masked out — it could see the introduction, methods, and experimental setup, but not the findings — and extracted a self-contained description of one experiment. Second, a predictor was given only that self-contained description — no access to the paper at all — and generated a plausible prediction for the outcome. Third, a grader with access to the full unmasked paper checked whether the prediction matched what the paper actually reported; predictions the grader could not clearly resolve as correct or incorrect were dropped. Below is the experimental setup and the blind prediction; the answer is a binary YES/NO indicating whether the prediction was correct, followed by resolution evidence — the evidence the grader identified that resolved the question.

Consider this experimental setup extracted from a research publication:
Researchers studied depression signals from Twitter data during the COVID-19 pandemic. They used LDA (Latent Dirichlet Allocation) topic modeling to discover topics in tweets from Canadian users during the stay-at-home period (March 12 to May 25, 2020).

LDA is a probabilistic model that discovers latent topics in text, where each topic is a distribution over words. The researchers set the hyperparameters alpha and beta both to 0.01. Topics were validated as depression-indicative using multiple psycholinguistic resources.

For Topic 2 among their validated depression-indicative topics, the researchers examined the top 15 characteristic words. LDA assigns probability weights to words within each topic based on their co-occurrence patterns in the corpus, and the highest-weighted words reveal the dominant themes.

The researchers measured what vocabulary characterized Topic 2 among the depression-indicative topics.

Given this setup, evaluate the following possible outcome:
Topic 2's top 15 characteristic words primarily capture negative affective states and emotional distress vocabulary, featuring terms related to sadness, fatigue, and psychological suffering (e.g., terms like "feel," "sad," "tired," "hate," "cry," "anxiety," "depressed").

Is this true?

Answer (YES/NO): NO